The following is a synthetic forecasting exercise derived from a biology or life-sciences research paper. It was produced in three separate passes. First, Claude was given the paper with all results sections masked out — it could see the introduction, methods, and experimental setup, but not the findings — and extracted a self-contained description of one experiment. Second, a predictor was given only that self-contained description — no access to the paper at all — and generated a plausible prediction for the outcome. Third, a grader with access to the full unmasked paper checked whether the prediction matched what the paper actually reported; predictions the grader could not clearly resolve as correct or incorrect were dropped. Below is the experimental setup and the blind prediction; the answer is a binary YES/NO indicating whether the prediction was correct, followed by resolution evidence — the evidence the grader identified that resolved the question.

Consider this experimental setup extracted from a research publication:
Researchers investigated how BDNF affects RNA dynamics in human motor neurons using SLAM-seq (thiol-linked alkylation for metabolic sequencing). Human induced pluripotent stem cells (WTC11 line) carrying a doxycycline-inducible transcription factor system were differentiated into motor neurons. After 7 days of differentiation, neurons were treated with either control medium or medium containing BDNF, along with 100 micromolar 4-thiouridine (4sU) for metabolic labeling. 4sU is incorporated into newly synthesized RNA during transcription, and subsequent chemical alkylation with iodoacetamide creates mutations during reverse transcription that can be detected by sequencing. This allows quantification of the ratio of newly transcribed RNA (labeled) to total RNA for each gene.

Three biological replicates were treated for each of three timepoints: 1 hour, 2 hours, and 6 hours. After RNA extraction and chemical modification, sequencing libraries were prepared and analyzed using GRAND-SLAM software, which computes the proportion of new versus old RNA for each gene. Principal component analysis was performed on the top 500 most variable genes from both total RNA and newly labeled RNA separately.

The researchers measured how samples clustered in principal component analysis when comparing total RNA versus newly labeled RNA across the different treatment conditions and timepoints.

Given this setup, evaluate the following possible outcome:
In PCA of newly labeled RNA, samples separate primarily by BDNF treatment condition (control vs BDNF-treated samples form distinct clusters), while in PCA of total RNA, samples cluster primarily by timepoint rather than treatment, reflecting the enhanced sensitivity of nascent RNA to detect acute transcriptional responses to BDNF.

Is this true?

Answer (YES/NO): NO